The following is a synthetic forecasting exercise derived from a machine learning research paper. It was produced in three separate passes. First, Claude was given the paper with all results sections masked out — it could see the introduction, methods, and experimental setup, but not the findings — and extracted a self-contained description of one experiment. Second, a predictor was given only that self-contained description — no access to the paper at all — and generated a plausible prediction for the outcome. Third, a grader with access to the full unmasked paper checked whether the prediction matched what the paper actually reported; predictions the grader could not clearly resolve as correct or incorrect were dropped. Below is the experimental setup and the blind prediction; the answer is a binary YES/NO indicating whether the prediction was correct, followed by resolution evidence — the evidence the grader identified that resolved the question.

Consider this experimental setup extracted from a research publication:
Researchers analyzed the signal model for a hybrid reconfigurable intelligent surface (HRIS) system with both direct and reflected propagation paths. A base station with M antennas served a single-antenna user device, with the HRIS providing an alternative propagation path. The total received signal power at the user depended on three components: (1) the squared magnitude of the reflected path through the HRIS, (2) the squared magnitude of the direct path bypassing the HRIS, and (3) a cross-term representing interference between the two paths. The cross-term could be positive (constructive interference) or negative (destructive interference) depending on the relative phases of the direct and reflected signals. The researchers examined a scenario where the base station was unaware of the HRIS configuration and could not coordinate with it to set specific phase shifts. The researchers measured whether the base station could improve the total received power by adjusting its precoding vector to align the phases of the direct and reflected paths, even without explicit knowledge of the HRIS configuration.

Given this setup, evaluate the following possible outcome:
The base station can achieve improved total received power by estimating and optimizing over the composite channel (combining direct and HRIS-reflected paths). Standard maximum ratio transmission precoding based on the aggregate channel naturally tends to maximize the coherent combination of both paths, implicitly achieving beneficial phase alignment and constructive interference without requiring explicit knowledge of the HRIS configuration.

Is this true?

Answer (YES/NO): YES